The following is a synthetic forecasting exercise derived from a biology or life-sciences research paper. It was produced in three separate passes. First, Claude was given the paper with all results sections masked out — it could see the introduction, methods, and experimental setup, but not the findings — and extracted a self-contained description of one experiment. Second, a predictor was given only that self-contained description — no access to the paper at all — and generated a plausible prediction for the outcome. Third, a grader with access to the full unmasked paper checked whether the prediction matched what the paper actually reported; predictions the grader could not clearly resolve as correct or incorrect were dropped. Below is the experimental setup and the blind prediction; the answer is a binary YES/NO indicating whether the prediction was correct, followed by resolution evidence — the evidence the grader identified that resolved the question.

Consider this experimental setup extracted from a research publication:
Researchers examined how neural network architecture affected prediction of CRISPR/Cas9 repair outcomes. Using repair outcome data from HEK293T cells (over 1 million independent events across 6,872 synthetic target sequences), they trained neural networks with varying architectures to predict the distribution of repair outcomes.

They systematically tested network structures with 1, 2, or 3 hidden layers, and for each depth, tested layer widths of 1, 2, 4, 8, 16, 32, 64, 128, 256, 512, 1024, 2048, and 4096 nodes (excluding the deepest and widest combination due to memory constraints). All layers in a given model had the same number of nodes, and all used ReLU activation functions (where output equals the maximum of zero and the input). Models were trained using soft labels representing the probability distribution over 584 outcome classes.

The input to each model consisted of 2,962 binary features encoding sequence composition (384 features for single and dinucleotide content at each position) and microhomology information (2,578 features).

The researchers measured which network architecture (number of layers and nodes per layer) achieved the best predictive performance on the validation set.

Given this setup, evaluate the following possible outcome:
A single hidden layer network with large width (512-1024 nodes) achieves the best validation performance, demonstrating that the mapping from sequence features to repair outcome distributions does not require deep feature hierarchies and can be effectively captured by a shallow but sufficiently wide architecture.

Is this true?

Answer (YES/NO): NO